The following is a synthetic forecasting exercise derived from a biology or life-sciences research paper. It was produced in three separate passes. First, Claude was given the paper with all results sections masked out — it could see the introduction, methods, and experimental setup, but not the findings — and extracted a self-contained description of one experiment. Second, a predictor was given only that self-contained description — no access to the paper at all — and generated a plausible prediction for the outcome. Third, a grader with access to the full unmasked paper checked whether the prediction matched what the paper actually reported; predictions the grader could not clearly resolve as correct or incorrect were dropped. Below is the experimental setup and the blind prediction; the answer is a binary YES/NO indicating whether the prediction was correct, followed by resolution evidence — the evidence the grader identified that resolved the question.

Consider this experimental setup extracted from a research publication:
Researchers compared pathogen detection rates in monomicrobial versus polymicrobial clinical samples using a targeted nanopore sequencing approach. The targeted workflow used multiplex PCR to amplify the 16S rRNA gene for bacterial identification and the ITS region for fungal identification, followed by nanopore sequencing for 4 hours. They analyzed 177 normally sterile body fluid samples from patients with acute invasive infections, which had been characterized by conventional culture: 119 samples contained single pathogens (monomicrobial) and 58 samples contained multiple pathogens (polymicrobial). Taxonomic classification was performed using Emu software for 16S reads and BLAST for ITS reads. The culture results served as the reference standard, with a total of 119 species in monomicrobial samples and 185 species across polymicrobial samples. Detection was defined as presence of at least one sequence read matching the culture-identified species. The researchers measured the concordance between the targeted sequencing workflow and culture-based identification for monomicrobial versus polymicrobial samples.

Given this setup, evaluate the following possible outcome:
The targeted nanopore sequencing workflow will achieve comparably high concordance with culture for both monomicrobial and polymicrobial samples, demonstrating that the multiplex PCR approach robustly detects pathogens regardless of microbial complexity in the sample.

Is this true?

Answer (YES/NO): NO